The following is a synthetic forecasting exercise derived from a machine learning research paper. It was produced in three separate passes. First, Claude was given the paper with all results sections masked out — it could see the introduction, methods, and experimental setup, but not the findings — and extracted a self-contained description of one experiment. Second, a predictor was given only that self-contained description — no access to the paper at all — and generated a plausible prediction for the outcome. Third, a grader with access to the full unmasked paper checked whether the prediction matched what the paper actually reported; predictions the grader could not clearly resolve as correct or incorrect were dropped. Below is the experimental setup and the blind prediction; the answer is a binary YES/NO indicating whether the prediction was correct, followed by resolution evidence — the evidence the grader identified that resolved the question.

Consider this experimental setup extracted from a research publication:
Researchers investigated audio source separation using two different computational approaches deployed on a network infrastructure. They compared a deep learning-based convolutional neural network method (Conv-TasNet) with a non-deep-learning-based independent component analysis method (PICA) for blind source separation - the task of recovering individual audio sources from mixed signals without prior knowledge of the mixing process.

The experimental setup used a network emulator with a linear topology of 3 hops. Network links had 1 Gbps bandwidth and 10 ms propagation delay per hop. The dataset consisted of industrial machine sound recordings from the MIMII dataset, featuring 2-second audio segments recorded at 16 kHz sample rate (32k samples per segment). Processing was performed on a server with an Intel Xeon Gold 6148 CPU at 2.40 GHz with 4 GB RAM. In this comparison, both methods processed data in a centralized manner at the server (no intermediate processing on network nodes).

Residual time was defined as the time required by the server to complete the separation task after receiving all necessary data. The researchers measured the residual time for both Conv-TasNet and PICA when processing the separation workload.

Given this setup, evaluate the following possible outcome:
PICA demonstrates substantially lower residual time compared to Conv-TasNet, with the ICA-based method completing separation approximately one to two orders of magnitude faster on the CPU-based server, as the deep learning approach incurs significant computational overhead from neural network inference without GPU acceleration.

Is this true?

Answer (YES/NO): NO